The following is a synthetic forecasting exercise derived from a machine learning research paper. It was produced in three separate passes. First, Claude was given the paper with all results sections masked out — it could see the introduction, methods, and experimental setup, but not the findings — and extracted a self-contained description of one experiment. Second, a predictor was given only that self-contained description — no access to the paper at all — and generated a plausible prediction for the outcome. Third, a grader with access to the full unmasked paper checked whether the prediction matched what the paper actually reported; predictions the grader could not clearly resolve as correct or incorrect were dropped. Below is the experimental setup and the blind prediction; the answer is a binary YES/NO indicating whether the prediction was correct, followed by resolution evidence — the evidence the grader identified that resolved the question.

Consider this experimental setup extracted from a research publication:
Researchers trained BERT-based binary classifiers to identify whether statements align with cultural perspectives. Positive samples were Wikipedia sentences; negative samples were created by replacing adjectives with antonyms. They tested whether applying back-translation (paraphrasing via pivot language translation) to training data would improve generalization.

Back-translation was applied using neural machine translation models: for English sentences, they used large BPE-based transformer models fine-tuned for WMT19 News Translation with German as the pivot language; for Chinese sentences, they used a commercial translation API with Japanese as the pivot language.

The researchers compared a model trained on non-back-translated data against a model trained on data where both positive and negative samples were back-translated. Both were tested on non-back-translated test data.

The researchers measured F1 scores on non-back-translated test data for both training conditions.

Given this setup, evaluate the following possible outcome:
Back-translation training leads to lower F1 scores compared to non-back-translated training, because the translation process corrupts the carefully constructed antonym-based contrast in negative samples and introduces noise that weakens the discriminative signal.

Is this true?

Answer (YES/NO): NO